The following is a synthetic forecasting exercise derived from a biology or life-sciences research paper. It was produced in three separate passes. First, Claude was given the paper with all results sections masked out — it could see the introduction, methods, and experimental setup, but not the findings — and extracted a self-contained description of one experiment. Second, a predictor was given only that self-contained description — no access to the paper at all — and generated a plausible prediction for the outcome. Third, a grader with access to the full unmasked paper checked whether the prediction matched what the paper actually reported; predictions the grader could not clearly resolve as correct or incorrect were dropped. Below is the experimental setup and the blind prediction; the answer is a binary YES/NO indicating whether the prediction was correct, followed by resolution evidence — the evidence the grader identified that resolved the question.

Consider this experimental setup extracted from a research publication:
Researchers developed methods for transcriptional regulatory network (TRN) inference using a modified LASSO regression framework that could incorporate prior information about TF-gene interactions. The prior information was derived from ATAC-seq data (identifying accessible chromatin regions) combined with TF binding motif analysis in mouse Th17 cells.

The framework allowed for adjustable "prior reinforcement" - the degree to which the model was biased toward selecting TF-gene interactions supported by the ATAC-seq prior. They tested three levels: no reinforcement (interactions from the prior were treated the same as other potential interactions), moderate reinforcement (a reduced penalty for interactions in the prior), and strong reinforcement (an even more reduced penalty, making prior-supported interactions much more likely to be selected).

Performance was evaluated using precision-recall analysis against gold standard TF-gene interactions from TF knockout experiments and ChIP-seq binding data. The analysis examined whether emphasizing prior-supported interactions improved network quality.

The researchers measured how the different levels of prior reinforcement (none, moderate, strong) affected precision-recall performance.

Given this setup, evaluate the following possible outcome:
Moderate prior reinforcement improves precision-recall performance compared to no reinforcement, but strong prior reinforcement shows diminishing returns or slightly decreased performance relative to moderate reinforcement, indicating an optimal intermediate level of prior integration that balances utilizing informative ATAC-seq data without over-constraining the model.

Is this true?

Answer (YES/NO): YES